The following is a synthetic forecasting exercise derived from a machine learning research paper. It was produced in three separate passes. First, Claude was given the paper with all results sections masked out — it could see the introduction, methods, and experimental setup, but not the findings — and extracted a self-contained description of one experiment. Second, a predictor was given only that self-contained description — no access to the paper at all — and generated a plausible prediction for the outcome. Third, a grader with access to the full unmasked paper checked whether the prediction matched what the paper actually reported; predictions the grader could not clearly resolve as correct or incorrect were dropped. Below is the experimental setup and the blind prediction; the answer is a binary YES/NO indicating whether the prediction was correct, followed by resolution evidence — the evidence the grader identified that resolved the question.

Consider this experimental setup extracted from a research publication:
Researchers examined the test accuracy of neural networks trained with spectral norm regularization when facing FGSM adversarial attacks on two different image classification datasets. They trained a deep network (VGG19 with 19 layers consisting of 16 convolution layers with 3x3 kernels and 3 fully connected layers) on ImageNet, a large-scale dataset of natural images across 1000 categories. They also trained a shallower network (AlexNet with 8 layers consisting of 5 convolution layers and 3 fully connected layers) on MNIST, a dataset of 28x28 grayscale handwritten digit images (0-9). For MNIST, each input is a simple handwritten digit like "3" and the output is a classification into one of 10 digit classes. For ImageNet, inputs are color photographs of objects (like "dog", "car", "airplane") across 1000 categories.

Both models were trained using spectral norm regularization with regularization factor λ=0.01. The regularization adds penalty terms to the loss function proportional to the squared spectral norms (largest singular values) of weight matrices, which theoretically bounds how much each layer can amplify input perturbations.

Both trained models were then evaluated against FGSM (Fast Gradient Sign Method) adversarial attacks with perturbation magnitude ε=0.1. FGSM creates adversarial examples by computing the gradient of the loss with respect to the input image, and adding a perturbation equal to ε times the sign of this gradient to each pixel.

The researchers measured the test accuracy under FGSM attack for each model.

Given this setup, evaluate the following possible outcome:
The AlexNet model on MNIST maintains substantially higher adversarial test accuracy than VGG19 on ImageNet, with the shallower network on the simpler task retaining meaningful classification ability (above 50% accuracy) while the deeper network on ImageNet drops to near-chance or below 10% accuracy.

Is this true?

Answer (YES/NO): NO